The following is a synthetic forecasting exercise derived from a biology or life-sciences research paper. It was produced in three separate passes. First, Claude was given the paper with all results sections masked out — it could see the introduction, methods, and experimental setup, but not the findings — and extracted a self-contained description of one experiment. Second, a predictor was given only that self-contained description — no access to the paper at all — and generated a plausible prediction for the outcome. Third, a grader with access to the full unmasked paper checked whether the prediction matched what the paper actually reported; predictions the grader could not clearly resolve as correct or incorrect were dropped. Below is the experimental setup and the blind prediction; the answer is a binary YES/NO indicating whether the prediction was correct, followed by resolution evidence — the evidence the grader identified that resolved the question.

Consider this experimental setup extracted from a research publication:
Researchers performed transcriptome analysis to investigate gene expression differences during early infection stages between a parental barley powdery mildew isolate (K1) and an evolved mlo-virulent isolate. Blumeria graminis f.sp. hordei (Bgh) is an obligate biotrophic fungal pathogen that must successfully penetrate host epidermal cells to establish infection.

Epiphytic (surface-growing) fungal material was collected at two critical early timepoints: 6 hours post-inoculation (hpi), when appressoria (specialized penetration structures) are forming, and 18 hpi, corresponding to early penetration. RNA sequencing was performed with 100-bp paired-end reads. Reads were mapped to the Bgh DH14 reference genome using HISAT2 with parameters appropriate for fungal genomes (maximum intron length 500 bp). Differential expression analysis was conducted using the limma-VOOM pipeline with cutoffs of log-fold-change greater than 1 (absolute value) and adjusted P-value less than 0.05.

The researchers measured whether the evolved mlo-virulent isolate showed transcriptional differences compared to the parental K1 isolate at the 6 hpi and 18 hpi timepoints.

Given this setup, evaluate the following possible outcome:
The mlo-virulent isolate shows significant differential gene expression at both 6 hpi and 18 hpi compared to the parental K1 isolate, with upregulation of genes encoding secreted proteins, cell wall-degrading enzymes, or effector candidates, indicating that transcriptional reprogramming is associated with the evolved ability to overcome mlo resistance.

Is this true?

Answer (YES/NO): NO